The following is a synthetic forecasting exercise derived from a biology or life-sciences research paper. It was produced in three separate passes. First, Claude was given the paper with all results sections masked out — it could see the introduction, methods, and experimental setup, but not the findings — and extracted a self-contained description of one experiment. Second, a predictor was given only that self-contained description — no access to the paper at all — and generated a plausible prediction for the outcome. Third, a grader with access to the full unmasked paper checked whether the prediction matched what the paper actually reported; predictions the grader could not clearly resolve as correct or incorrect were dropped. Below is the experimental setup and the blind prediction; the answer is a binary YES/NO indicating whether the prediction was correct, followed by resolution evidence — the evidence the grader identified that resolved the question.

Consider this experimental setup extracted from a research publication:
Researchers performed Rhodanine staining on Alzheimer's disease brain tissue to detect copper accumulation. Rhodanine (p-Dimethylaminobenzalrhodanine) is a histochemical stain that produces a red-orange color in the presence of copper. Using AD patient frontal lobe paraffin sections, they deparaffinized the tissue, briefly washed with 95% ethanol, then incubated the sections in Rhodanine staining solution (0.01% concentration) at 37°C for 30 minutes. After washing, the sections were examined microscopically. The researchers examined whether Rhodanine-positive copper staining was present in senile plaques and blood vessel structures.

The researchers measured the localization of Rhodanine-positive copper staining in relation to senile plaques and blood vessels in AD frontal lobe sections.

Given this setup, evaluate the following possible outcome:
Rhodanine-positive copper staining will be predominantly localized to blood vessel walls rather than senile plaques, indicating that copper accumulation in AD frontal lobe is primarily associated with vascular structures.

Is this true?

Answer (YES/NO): NO